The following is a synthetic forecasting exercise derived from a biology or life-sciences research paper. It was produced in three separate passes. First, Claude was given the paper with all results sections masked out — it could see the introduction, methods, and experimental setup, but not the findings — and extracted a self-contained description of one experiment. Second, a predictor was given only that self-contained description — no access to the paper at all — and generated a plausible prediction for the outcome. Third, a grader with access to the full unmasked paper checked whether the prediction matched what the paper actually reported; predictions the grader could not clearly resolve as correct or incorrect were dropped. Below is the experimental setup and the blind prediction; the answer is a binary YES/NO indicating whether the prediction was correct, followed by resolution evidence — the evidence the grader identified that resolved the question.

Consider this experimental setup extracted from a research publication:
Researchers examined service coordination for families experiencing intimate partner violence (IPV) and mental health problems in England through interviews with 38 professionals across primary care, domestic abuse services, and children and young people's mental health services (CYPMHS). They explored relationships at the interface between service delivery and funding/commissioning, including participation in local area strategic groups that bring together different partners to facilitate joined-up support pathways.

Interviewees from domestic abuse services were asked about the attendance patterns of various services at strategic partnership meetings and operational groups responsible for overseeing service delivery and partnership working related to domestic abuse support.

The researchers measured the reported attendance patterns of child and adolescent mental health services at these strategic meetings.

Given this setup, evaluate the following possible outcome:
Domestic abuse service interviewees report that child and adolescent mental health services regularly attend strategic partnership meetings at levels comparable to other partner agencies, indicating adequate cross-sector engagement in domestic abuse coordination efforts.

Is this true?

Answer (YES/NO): NO